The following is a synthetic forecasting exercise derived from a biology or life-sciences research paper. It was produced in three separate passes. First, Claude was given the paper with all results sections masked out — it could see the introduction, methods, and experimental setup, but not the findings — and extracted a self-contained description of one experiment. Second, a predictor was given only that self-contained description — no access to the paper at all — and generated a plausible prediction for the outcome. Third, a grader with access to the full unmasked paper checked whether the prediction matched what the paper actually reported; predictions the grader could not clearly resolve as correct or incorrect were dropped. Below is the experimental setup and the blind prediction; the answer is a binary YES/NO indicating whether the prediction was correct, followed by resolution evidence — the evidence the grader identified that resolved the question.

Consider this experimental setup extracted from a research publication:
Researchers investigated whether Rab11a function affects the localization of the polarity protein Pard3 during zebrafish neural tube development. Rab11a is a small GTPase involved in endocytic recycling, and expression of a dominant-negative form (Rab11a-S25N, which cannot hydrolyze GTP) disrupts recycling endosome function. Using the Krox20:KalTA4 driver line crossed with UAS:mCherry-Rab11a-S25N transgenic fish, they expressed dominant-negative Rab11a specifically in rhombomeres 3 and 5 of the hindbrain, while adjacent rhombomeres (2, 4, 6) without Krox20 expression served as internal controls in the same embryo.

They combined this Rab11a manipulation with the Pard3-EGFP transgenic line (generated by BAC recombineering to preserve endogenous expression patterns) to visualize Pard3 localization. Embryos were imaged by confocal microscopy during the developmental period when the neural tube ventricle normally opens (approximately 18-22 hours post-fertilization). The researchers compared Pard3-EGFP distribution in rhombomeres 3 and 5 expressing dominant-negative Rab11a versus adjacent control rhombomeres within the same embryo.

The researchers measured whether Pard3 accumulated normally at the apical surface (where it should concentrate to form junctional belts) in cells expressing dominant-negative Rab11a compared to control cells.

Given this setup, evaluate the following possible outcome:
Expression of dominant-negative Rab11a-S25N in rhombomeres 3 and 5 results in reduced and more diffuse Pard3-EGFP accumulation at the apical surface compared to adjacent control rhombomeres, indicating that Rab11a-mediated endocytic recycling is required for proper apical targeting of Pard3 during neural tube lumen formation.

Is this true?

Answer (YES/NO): NO